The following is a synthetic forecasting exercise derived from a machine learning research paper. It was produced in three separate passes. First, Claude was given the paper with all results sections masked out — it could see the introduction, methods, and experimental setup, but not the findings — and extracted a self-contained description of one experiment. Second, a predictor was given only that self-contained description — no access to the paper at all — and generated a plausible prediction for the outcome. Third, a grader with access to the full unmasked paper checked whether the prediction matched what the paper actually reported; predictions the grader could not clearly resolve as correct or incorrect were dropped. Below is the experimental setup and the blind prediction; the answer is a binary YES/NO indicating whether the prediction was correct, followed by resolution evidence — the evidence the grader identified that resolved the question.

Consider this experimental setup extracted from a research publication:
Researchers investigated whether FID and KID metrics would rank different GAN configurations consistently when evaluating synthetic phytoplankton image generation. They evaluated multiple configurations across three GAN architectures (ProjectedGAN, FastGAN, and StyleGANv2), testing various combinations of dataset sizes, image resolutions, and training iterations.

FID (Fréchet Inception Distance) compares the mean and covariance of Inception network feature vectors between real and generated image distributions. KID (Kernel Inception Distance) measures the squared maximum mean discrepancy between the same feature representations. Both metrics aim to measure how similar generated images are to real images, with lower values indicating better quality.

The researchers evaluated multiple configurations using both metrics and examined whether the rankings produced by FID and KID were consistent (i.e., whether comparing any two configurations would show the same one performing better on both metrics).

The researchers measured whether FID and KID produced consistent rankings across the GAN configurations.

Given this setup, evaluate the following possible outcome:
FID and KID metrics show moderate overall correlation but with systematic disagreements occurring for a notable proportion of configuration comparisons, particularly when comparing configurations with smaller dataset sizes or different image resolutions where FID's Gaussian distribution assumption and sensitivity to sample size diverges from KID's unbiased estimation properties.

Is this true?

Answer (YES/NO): NO